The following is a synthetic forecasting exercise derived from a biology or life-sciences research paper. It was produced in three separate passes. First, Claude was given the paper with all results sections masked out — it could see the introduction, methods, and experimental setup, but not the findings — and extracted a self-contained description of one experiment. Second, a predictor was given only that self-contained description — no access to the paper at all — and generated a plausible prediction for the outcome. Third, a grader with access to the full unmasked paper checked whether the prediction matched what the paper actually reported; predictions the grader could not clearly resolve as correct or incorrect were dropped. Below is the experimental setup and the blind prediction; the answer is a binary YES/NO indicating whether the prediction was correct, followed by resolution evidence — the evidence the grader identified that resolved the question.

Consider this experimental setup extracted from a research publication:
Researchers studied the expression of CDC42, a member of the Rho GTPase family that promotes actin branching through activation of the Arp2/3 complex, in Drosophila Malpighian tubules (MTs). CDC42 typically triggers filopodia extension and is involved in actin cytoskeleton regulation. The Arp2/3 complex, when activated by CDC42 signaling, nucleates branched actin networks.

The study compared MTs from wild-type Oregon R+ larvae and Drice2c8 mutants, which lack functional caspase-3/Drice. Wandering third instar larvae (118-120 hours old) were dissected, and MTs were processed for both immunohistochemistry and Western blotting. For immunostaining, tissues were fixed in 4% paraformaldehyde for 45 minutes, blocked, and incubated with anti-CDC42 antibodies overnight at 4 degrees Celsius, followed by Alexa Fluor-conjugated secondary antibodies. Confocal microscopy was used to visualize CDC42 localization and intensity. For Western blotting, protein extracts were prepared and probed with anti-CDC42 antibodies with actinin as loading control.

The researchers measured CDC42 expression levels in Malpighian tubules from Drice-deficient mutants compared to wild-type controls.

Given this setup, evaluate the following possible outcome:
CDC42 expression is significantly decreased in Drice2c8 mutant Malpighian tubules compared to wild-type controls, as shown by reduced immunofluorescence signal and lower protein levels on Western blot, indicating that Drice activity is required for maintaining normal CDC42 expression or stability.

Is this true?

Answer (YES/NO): NO